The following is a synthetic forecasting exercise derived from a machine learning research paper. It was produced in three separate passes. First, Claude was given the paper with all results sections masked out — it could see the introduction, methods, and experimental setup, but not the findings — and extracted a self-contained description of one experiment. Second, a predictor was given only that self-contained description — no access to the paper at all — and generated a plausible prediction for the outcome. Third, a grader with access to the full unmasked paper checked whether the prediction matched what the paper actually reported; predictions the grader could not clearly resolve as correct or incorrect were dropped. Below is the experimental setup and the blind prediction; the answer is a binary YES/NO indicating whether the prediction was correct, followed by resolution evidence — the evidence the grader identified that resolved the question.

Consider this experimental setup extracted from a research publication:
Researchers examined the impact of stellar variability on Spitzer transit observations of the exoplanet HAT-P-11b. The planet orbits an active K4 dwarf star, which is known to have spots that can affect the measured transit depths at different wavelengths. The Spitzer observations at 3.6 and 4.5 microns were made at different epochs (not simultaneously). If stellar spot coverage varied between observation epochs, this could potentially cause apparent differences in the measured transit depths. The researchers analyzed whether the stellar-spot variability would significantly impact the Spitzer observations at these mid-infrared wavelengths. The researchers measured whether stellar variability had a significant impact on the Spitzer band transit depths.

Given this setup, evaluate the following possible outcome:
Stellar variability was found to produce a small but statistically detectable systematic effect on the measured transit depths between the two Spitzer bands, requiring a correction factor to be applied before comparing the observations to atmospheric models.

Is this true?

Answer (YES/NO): NO